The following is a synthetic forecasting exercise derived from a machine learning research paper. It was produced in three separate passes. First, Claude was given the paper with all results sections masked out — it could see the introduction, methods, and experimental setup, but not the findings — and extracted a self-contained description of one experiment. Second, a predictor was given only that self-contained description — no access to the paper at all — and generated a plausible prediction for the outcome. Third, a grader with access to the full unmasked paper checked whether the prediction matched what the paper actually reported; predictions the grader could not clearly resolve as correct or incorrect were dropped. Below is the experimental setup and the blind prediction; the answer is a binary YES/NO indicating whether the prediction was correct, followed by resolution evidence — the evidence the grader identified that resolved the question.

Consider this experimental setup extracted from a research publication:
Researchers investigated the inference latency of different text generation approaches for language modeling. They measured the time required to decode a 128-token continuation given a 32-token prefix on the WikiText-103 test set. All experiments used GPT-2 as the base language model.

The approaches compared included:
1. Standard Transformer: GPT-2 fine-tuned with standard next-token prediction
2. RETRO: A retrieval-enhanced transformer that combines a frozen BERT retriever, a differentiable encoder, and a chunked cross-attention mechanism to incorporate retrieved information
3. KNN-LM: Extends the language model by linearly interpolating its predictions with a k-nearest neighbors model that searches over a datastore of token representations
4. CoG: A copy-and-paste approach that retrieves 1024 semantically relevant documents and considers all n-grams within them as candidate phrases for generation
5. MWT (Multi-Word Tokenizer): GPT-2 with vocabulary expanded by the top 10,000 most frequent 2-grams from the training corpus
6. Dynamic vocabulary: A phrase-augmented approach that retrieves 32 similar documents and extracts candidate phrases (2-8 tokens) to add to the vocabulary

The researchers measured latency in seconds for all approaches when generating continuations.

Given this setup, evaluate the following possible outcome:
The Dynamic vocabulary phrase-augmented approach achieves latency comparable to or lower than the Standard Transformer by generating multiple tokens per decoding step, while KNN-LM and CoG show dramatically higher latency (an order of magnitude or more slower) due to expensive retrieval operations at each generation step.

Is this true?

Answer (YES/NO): NO